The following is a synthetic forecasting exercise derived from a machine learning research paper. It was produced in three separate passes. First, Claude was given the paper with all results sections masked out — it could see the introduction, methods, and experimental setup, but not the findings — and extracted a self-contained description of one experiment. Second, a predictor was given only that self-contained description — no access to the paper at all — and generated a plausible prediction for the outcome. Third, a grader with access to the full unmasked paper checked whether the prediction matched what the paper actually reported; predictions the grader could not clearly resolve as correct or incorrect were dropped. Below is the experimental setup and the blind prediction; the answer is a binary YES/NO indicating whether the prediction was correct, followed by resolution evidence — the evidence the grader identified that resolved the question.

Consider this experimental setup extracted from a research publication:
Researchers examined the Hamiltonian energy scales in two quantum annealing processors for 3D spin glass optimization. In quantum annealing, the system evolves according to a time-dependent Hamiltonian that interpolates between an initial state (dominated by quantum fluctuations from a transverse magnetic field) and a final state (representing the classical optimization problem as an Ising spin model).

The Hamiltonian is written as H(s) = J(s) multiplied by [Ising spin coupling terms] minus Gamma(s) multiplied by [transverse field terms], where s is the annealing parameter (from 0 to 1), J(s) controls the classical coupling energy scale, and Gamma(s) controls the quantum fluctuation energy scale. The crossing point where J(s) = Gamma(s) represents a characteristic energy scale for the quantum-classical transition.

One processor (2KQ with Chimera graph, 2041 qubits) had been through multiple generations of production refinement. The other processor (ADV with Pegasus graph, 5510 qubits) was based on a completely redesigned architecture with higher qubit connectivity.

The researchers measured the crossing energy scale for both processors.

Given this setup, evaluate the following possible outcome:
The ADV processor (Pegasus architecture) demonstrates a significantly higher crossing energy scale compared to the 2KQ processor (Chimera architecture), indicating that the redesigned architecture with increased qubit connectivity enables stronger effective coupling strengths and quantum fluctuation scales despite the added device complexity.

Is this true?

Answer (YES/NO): NO